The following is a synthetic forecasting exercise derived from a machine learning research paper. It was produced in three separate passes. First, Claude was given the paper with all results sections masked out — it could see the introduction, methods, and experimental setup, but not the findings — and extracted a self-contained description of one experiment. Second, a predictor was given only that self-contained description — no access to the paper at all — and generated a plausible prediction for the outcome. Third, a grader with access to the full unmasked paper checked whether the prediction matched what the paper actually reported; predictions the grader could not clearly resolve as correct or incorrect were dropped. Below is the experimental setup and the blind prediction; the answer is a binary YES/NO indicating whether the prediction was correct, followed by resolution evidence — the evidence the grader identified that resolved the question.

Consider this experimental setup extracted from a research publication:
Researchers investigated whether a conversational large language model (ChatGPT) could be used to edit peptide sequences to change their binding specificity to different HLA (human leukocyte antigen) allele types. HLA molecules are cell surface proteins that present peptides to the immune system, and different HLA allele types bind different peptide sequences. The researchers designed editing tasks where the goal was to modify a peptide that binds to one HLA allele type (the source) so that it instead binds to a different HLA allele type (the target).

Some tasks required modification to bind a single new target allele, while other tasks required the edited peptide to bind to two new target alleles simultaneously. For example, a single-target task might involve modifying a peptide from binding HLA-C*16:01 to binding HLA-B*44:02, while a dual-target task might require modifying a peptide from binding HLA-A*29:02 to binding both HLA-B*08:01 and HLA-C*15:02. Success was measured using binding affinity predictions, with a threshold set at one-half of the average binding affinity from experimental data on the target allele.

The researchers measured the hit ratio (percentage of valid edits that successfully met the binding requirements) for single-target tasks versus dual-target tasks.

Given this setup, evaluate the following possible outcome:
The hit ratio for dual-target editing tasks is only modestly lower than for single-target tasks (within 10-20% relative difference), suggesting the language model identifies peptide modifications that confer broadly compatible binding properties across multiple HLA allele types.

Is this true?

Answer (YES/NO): YES